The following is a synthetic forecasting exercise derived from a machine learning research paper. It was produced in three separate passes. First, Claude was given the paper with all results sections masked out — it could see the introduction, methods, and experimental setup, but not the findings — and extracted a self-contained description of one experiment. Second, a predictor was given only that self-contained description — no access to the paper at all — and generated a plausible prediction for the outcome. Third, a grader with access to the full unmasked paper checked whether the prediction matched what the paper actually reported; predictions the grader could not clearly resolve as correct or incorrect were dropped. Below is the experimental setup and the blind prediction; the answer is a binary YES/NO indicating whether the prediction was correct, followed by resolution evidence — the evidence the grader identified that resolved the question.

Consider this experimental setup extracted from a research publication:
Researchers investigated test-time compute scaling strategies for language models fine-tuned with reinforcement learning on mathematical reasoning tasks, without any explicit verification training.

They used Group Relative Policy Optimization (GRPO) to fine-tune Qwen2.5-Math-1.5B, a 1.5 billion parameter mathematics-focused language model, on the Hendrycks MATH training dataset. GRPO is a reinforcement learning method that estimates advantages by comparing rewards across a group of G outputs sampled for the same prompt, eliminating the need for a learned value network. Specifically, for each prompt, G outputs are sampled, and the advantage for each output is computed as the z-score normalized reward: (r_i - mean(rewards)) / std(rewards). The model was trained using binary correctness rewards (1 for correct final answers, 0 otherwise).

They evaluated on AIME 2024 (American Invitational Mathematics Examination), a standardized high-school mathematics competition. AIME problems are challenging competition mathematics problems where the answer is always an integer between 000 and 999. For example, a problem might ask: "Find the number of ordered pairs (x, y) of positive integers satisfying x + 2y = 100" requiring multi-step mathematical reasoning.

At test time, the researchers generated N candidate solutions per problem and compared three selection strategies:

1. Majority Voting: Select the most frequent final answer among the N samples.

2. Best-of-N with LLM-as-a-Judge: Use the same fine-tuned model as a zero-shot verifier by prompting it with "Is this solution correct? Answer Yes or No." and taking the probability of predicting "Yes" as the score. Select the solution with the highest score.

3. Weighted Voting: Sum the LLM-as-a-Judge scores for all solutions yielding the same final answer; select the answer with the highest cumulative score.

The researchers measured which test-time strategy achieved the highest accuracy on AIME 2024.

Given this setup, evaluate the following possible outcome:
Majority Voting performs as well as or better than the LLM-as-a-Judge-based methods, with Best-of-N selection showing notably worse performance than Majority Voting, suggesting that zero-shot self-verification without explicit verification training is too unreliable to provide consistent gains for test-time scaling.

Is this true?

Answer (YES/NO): YES